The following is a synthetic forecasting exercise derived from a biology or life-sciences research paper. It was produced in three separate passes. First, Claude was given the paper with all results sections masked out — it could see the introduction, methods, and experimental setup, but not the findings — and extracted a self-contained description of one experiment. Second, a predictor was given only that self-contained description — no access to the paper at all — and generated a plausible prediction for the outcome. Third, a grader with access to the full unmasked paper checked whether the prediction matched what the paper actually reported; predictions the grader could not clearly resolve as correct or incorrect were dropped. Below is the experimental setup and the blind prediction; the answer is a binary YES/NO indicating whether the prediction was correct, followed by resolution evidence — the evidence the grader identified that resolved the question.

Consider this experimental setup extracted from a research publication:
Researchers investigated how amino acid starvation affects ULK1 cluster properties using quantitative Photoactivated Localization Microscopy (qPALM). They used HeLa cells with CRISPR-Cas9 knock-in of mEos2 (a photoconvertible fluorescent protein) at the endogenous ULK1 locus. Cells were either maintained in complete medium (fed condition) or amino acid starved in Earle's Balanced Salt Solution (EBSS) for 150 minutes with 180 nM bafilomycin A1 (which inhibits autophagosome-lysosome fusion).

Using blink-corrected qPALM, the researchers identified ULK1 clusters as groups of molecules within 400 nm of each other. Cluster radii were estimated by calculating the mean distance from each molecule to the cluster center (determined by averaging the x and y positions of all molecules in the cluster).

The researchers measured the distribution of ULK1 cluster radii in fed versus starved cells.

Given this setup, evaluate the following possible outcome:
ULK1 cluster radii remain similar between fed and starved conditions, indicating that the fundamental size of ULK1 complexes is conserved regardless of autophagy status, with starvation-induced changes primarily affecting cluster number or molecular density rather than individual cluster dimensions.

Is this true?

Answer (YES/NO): NO